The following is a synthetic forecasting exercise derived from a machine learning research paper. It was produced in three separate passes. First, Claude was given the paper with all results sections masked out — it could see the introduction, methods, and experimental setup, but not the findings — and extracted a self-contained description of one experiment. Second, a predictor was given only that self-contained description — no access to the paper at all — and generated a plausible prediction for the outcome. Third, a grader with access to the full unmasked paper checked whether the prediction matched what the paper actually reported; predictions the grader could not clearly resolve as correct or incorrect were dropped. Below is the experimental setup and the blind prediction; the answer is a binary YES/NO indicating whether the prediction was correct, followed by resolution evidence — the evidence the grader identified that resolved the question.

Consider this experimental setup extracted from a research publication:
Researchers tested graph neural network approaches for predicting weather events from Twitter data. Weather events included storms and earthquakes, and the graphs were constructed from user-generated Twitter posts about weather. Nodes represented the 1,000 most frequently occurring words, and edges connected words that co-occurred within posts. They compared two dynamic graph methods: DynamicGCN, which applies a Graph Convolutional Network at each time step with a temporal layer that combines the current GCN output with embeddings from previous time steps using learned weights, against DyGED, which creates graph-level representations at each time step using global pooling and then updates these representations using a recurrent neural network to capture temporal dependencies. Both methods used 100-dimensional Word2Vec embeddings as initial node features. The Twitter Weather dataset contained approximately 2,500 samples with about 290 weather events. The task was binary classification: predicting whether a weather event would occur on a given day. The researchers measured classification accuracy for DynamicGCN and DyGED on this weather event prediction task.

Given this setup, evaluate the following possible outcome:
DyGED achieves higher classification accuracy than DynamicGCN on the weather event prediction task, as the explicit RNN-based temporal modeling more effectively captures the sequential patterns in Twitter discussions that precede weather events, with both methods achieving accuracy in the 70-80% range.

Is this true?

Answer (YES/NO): NO